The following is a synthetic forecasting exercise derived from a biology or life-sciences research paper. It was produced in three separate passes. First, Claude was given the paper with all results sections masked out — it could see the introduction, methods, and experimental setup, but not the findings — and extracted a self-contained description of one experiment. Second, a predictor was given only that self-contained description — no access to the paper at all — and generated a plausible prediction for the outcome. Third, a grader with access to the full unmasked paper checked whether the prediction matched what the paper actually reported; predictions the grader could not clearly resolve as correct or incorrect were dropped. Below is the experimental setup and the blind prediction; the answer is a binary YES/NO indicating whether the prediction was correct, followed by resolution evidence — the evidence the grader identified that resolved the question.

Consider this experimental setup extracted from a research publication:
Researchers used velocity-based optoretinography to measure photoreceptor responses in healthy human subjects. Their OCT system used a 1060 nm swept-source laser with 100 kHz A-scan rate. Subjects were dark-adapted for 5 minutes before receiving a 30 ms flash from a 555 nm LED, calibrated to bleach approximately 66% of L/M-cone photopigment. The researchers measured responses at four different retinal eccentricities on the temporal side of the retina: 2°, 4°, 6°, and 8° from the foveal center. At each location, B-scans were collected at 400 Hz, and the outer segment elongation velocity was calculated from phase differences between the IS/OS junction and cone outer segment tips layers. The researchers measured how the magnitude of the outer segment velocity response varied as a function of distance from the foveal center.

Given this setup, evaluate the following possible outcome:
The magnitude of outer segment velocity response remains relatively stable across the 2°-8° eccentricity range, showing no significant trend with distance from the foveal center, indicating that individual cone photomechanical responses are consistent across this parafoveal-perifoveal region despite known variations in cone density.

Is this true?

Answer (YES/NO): NO